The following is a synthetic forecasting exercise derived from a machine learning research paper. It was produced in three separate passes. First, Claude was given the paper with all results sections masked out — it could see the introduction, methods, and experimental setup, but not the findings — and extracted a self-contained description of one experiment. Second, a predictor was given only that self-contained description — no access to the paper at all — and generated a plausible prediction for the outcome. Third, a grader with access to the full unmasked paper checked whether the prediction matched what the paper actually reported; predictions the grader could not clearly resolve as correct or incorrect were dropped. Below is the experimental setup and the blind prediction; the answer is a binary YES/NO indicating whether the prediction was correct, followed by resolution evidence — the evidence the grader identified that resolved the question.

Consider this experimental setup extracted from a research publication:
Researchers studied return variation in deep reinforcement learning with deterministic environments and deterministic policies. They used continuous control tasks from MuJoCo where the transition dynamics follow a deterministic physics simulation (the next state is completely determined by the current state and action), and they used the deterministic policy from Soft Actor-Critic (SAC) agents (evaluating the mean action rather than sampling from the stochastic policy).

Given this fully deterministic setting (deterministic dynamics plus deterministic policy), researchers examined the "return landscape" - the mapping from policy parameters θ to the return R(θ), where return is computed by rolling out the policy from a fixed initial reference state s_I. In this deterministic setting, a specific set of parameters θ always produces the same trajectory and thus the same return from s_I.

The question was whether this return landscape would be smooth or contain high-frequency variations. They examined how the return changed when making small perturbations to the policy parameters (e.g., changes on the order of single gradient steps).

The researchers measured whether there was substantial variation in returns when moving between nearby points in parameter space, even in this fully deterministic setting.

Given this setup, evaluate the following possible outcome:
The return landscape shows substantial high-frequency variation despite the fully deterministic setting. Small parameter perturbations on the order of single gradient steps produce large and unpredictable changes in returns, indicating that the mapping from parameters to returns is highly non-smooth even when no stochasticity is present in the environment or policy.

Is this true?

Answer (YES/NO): YES